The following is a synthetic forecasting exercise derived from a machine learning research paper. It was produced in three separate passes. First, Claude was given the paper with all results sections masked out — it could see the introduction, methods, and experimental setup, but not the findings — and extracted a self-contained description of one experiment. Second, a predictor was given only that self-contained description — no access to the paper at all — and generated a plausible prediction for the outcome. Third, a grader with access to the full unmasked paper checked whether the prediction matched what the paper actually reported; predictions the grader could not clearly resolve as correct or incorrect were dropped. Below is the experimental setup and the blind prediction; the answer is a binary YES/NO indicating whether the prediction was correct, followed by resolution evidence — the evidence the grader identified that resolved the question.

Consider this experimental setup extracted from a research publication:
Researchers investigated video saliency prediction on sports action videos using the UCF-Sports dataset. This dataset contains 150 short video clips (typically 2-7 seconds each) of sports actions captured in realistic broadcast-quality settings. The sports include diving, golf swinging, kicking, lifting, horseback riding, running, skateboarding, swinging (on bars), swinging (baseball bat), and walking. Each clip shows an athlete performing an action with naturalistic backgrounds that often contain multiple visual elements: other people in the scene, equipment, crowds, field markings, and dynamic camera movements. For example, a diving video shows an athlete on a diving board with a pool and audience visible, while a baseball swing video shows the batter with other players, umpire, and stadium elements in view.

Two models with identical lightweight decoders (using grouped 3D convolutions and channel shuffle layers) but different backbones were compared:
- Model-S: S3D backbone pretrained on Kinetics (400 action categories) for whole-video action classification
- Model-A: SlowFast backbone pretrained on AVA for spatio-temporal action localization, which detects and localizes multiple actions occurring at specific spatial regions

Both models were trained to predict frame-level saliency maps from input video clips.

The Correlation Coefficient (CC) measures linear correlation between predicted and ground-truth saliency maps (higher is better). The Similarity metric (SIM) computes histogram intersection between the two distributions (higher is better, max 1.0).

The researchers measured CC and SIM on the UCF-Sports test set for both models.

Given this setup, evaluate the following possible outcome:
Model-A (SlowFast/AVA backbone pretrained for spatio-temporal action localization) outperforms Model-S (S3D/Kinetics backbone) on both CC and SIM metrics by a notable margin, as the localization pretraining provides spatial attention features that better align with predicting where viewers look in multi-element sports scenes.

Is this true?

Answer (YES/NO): YES